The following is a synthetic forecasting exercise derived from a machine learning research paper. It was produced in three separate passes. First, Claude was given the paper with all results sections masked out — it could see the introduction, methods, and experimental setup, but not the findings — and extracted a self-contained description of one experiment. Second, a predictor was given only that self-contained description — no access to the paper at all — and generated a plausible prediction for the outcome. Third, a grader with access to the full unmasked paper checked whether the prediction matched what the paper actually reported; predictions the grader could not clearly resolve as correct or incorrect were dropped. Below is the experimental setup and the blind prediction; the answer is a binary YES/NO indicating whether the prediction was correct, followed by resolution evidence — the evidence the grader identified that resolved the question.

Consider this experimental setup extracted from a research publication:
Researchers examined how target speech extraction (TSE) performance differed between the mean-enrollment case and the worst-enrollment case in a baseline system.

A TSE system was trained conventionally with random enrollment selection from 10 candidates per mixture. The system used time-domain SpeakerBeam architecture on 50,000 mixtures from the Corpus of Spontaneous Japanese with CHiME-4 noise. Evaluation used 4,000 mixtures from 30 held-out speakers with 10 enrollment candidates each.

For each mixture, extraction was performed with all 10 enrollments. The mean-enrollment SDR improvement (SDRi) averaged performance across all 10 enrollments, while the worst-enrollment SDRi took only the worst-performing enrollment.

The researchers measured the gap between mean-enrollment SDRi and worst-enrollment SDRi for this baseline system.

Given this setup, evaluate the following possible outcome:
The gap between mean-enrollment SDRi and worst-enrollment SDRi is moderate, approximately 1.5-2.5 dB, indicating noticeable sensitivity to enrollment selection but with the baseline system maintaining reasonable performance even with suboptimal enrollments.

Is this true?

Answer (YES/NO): YES